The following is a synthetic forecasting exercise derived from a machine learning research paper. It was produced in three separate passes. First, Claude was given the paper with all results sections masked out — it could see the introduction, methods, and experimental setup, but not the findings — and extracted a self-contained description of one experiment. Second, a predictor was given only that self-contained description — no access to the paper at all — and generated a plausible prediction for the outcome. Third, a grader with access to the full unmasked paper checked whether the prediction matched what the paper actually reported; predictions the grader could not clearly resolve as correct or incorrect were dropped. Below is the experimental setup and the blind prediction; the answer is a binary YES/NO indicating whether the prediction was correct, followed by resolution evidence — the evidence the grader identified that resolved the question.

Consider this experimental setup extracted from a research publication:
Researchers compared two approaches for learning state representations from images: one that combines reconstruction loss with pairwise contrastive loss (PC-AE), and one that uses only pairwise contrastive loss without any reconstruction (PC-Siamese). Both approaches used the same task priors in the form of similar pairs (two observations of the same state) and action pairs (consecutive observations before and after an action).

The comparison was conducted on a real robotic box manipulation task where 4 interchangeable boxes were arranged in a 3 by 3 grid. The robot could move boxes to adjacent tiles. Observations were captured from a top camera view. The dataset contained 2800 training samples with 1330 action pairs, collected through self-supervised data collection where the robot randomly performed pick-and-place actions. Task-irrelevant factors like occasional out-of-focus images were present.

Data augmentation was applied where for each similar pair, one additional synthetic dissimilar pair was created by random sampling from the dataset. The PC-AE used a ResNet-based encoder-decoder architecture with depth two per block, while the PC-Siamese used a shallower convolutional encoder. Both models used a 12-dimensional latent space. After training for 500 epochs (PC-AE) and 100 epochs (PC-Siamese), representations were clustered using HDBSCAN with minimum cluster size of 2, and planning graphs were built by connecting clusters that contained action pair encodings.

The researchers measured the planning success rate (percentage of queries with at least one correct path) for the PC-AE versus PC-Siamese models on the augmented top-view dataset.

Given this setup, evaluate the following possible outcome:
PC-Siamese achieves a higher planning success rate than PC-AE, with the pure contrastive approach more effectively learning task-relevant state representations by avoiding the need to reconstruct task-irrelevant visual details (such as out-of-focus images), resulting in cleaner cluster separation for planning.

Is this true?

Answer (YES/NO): YES